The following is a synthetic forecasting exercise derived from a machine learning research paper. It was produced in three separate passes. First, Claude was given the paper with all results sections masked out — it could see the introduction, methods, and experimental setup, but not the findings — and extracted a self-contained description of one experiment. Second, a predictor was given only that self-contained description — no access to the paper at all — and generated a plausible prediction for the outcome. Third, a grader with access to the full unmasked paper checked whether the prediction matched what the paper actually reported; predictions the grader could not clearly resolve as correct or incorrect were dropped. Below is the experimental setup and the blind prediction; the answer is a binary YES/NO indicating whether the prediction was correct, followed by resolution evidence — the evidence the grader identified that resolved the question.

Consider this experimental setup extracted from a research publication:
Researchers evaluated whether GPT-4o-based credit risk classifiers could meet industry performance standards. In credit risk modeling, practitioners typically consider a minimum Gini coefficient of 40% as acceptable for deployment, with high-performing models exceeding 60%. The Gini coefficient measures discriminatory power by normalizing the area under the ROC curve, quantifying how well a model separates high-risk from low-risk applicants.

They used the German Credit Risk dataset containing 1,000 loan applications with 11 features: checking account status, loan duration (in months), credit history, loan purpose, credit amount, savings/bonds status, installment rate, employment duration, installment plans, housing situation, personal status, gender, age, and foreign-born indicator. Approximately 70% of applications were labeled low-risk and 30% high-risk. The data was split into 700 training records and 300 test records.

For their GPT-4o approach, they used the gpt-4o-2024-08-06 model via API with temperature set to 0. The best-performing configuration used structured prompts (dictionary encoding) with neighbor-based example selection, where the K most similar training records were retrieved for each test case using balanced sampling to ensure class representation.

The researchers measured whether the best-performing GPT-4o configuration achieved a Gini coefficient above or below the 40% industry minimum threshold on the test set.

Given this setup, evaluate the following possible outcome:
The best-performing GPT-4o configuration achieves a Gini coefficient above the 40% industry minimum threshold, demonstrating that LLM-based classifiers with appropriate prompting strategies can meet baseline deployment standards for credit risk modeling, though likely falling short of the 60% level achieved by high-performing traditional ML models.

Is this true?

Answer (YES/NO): YES